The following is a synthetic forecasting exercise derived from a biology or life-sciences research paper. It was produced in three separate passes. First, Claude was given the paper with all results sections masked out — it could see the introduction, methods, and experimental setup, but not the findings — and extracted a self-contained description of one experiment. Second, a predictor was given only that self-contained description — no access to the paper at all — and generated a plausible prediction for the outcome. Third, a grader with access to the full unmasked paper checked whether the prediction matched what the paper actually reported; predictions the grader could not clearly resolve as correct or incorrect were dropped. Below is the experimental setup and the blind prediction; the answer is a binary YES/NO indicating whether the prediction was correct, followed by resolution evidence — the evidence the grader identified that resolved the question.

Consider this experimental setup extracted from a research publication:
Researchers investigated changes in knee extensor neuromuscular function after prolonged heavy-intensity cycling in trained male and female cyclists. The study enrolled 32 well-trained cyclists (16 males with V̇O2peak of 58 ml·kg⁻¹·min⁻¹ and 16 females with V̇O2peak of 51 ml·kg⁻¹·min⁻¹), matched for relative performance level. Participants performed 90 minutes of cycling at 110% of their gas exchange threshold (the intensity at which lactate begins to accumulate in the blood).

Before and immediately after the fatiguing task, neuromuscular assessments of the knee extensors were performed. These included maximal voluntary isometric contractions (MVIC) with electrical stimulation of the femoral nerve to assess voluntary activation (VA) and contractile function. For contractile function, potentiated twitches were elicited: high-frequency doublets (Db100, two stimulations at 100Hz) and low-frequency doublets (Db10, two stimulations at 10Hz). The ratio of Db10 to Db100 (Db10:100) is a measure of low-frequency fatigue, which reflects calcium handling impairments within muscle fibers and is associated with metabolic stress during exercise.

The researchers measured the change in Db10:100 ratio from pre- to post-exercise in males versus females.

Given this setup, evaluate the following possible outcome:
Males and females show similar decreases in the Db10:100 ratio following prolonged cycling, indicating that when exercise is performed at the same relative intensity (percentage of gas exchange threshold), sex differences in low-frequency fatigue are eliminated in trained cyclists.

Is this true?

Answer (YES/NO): YES